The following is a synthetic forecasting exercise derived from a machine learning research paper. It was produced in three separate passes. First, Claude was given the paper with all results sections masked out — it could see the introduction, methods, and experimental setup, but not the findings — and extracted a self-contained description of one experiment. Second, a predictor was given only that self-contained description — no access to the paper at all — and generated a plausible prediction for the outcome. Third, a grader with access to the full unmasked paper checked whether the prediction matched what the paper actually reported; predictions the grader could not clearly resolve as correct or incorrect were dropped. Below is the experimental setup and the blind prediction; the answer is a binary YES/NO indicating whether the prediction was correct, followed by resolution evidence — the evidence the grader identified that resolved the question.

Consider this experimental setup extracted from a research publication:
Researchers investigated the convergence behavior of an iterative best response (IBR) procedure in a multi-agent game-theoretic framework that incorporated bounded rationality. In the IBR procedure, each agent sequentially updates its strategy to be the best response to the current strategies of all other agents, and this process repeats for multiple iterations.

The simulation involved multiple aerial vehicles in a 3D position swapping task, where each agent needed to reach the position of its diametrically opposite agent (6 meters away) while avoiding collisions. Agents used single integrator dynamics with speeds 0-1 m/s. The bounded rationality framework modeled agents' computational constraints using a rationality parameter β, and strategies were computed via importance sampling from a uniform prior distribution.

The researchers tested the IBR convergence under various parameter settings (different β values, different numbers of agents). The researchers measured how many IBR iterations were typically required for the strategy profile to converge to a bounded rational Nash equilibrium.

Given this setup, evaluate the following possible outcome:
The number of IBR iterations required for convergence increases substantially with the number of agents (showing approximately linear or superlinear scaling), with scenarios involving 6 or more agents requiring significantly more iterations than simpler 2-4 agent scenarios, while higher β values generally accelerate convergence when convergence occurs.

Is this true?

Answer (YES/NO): NO